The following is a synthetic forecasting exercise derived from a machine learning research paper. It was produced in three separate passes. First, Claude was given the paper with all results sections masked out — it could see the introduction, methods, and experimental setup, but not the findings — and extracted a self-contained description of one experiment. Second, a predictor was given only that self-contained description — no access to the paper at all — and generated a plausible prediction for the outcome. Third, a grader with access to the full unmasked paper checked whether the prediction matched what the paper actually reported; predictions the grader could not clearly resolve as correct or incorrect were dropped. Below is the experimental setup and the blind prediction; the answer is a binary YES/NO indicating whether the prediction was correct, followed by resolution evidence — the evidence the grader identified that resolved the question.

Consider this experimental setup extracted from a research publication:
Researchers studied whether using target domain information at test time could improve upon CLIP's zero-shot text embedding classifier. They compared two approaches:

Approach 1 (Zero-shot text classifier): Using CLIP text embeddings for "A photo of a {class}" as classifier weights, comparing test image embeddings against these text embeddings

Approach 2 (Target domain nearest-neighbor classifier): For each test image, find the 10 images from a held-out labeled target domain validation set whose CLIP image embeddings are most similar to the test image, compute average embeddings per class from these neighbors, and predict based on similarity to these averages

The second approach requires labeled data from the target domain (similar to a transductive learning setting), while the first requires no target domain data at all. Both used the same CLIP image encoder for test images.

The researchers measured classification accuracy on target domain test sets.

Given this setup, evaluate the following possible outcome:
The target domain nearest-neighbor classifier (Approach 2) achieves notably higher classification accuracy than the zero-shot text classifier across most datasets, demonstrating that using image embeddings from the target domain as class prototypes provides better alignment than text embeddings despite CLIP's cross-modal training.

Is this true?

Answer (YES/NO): YES